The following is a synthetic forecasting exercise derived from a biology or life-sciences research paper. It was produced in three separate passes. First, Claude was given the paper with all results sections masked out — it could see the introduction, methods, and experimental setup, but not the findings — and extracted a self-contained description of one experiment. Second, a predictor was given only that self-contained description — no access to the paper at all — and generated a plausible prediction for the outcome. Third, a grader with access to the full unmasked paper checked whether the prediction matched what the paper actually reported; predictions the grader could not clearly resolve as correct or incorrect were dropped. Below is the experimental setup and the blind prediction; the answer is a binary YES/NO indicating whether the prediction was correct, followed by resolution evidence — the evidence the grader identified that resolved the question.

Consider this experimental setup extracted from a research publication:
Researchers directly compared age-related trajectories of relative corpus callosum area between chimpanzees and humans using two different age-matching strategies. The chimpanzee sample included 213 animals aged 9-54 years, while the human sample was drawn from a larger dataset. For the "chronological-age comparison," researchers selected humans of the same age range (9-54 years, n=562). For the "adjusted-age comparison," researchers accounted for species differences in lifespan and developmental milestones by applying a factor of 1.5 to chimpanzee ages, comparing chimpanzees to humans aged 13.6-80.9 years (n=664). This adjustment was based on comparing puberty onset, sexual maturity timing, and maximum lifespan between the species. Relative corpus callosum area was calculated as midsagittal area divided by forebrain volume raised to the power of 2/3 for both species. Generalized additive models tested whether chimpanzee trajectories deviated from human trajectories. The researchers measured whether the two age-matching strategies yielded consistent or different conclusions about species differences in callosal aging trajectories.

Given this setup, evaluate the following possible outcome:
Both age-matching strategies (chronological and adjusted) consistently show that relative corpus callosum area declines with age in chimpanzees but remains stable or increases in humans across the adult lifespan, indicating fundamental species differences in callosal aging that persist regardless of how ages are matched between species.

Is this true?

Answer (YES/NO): NO